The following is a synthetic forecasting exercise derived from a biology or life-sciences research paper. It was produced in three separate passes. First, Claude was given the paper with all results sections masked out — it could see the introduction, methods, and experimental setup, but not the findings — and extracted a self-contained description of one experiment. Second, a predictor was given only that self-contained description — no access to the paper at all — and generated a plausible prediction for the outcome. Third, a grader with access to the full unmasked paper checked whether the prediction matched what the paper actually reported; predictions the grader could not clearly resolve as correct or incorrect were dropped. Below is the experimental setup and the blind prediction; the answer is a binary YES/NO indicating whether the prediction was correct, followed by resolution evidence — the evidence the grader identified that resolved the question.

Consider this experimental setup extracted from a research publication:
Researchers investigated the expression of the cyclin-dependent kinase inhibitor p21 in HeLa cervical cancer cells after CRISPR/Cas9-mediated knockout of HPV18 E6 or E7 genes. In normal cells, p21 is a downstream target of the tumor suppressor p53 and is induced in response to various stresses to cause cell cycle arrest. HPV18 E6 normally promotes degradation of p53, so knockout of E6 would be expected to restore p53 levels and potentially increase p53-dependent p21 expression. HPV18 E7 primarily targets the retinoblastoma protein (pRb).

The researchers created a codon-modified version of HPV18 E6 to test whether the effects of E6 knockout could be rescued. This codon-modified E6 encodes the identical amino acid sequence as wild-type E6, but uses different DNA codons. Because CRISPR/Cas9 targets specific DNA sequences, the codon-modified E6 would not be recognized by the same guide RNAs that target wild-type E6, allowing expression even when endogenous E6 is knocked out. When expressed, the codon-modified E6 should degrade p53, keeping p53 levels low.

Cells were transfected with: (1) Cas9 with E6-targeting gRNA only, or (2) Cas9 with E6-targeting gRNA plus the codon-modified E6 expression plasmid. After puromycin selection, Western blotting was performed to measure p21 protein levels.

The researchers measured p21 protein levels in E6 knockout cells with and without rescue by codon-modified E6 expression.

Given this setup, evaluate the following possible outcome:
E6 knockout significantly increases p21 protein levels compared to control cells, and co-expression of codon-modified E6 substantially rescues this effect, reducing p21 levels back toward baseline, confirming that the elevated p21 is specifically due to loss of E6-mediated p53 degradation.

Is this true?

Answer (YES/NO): YES